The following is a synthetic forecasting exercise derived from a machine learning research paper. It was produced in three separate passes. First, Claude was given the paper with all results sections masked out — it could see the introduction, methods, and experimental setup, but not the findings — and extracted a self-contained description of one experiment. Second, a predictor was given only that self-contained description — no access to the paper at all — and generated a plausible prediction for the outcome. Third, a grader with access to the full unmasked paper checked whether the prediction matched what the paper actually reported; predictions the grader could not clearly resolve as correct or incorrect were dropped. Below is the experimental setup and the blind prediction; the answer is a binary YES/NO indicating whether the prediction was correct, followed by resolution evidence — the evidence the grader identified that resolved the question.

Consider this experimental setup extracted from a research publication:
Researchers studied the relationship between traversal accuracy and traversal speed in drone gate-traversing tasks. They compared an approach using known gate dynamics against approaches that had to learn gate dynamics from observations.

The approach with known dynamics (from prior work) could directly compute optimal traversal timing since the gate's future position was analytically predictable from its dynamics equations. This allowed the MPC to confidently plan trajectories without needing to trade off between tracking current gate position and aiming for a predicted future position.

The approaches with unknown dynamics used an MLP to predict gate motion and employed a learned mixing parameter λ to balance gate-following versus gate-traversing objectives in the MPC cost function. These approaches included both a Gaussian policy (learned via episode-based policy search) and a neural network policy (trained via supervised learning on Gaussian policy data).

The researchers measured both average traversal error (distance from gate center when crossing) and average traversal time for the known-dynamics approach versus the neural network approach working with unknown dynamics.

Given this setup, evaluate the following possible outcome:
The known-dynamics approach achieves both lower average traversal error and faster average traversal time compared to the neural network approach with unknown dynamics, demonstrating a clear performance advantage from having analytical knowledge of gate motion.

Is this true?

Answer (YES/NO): NO